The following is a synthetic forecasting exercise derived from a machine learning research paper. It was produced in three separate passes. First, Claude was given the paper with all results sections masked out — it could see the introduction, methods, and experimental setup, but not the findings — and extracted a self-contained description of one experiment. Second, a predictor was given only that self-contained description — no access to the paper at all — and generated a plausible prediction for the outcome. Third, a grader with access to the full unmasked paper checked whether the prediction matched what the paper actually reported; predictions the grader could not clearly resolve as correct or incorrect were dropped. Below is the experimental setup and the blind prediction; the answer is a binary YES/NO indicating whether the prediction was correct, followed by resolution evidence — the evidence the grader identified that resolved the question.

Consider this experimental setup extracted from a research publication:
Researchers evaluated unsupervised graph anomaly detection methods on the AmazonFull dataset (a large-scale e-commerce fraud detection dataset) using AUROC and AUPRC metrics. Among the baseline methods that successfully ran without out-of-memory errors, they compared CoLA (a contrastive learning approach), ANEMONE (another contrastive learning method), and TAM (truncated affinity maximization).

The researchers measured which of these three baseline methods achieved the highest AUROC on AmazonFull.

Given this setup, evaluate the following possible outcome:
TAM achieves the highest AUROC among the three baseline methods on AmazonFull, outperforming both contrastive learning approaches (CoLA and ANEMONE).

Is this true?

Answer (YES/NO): YES